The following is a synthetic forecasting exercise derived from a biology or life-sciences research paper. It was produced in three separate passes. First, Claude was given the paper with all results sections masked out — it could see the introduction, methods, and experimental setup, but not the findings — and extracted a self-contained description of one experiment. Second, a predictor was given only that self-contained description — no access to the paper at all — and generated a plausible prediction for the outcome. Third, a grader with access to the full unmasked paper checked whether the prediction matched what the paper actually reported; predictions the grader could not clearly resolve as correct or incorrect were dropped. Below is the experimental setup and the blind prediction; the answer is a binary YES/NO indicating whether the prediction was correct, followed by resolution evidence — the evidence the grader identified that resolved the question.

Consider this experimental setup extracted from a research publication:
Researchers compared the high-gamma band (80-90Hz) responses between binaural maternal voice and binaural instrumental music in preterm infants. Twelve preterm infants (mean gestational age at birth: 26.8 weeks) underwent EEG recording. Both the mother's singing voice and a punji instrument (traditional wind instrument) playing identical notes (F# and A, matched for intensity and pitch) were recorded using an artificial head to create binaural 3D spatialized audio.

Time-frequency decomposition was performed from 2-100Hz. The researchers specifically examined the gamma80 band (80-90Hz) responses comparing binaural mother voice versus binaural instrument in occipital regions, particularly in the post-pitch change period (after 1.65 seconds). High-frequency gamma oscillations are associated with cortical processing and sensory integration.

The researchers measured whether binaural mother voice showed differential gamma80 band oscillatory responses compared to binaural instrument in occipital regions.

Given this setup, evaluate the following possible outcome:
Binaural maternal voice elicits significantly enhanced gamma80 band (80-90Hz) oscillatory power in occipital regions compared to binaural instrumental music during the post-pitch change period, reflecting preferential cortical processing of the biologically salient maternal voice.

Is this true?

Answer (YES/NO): YES